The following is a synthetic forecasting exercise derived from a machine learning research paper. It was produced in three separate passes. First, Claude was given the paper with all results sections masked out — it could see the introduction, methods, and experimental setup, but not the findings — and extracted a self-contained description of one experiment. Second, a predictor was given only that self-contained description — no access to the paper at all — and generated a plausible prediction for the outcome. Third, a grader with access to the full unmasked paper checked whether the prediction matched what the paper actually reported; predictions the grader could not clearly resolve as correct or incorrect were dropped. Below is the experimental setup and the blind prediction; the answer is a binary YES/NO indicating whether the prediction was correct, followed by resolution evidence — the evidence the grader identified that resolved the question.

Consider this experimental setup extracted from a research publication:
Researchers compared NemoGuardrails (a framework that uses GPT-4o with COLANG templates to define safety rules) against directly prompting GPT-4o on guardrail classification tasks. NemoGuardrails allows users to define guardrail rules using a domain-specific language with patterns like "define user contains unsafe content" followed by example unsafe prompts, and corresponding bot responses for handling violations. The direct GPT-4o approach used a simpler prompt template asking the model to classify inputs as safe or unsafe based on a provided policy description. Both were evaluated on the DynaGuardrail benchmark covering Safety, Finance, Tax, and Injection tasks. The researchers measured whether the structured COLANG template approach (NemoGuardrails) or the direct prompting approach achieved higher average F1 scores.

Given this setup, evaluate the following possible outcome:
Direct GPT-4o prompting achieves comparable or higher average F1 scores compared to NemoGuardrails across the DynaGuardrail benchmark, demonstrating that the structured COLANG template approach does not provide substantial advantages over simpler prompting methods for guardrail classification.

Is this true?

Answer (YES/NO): YES